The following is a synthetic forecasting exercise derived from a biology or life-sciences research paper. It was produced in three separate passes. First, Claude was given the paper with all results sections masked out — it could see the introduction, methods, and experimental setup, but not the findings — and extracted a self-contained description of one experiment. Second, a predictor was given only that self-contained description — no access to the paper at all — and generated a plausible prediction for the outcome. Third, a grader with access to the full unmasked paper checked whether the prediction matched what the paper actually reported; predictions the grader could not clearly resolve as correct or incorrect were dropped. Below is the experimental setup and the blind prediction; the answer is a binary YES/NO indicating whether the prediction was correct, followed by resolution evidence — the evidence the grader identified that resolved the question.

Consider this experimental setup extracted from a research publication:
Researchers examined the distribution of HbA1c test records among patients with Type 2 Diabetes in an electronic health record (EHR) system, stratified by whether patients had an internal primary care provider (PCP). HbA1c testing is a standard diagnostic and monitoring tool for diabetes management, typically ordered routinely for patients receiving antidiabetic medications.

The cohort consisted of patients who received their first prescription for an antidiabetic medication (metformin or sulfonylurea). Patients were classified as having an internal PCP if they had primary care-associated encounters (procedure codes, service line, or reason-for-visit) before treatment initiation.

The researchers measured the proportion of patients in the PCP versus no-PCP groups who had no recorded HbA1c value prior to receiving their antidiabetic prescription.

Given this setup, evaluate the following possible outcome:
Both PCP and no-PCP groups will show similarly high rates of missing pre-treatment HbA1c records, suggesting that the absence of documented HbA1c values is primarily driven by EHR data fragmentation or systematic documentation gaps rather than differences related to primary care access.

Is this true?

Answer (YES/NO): NO